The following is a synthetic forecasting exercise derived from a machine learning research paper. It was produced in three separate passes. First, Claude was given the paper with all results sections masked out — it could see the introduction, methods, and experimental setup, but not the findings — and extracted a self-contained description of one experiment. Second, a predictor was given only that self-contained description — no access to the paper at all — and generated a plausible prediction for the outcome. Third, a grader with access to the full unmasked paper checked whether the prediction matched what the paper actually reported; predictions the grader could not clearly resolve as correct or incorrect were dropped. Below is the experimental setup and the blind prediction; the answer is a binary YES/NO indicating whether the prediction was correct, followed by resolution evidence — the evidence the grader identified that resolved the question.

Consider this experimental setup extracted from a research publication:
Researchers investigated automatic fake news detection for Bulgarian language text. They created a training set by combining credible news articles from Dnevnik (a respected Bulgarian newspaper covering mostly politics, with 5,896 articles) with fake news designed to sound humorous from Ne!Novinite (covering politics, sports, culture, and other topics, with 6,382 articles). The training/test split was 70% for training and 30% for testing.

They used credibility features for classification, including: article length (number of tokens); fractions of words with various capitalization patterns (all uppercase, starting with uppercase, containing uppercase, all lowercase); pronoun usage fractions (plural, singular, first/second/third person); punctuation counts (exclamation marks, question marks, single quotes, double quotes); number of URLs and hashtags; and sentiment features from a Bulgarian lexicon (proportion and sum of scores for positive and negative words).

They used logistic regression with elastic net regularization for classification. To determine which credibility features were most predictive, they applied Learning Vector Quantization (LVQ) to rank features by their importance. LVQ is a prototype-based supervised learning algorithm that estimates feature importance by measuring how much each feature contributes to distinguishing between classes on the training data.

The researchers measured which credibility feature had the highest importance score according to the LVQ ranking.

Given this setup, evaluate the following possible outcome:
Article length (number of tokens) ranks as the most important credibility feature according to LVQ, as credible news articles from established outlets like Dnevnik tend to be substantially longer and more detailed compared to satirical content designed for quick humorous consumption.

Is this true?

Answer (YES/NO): NO